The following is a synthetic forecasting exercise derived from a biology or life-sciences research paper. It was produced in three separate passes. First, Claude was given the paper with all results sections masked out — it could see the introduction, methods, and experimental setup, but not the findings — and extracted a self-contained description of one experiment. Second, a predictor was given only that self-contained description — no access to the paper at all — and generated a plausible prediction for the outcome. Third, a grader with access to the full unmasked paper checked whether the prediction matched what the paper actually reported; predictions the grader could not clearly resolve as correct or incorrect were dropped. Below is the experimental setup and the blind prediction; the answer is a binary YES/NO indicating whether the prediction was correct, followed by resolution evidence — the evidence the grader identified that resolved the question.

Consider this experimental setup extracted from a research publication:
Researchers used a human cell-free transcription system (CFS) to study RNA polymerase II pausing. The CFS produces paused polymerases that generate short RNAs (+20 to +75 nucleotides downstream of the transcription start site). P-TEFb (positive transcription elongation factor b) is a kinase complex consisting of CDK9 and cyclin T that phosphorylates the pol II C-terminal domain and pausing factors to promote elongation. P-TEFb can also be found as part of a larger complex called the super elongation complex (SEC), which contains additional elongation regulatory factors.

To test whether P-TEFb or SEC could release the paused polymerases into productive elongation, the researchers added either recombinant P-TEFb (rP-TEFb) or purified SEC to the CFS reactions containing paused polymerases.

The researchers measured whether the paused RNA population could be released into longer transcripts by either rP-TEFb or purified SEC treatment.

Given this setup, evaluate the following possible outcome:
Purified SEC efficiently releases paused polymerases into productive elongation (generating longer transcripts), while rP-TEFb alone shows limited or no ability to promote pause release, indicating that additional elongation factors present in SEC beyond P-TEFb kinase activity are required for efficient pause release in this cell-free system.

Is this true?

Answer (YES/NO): NO